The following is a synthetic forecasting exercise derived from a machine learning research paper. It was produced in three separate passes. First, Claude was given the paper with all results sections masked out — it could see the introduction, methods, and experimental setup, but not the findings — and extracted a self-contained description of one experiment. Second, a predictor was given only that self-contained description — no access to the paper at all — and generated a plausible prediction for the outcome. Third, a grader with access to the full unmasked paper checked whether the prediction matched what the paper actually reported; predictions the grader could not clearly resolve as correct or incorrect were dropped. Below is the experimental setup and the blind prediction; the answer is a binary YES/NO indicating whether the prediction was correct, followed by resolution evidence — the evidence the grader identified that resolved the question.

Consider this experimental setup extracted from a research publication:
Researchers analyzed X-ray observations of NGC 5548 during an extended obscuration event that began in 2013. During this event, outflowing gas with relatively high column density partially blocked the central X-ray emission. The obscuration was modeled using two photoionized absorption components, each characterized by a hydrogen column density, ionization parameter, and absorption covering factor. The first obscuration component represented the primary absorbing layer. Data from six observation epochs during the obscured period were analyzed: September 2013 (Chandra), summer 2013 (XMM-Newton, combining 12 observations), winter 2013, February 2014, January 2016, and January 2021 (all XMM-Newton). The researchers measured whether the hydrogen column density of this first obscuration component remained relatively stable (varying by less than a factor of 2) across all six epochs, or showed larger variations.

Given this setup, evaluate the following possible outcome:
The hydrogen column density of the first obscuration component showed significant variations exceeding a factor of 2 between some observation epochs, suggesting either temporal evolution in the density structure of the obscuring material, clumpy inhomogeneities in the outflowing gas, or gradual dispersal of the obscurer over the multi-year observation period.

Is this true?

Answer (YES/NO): NO